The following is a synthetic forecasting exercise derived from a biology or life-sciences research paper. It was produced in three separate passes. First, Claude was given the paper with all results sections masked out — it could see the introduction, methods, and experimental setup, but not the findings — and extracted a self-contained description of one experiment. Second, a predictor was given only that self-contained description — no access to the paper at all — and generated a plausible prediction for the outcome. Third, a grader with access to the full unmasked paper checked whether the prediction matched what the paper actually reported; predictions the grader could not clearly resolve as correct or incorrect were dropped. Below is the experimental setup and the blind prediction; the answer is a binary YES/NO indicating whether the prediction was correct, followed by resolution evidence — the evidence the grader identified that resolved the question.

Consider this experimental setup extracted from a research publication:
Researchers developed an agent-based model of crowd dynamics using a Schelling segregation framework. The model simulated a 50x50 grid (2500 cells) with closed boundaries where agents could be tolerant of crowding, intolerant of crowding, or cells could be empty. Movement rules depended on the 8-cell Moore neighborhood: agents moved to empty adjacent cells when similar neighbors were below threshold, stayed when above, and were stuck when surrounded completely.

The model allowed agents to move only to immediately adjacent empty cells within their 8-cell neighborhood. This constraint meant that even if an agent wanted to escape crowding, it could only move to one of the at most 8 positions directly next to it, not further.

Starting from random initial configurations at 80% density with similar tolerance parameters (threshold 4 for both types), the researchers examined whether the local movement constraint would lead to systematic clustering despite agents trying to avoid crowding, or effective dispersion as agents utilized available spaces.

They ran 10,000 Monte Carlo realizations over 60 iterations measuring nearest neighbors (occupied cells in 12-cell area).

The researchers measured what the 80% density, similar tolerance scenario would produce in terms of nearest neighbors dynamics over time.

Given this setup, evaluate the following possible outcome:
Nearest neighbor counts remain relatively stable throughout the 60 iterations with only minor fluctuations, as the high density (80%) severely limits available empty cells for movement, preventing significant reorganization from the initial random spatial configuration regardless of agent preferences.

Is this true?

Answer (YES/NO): NO